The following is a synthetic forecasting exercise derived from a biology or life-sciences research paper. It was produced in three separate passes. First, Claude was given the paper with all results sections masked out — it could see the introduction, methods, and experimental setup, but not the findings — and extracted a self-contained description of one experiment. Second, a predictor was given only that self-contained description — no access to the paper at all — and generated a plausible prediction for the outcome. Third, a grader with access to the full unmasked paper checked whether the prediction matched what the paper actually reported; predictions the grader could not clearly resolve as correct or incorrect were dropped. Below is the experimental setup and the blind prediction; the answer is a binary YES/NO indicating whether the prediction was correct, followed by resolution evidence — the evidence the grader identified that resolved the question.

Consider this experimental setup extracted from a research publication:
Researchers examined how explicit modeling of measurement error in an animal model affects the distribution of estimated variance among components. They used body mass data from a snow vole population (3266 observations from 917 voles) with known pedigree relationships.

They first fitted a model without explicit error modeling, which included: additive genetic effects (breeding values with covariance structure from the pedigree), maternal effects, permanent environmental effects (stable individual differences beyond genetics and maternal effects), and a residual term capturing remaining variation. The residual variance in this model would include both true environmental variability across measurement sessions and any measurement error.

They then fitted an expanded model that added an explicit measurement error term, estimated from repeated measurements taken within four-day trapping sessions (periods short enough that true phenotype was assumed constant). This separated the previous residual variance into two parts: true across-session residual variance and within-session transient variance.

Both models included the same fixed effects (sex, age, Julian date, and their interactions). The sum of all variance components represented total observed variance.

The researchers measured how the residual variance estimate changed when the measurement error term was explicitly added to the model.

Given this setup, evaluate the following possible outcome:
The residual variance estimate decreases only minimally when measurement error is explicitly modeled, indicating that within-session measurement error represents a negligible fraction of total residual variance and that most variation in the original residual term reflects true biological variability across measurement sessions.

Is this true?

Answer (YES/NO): NO